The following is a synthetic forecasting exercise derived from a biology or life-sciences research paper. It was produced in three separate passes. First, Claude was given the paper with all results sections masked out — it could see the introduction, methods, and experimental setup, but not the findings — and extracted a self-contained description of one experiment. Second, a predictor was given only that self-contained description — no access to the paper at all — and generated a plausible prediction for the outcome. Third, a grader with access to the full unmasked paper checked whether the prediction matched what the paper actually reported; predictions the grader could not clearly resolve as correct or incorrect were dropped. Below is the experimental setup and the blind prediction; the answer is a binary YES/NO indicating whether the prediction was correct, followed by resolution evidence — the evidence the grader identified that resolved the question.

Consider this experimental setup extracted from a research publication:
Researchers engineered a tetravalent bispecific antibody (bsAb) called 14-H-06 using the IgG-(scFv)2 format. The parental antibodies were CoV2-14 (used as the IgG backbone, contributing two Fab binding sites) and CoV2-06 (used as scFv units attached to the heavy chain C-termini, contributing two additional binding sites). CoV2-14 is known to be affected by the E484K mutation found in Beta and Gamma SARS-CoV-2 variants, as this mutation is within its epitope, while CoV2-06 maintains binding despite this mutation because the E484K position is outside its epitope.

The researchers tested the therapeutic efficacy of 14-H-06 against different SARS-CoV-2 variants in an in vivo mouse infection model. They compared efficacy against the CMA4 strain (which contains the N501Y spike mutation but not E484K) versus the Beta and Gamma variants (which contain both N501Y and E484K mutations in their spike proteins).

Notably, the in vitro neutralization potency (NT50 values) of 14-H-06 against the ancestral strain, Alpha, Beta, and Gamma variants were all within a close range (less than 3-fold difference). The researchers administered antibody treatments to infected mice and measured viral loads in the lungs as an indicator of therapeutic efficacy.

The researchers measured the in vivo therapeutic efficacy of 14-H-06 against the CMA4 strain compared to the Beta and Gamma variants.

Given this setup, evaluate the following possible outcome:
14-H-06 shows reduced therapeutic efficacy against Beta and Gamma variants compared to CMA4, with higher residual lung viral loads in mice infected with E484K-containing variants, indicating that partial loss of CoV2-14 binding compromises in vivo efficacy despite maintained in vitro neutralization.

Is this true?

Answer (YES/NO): YES